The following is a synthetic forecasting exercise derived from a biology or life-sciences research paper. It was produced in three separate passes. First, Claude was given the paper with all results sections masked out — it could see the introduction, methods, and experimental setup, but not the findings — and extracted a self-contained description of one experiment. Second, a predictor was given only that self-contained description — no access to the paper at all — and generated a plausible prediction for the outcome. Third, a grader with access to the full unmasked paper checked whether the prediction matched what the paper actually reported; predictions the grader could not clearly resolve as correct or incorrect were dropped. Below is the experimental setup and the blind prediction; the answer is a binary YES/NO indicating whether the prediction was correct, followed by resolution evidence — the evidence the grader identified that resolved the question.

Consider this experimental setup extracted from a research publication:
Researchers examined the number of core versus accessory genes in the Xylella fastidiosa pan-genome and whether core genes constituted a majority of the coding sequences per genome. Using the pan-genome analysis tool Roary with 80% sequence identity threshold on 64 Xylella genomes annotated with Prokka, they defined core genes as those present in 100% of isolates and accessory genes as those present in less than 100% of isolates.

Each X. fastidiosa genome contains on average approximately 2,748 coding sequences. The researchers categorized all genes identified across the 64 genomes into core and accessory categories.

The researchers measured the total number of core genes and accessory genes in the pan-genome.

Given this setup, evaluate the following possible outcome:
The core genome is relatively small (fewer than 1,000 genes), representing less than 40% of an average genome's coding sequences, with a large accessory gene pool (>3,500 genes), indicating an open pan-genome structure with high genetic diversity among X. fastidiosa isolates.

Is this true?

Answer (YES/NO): NO